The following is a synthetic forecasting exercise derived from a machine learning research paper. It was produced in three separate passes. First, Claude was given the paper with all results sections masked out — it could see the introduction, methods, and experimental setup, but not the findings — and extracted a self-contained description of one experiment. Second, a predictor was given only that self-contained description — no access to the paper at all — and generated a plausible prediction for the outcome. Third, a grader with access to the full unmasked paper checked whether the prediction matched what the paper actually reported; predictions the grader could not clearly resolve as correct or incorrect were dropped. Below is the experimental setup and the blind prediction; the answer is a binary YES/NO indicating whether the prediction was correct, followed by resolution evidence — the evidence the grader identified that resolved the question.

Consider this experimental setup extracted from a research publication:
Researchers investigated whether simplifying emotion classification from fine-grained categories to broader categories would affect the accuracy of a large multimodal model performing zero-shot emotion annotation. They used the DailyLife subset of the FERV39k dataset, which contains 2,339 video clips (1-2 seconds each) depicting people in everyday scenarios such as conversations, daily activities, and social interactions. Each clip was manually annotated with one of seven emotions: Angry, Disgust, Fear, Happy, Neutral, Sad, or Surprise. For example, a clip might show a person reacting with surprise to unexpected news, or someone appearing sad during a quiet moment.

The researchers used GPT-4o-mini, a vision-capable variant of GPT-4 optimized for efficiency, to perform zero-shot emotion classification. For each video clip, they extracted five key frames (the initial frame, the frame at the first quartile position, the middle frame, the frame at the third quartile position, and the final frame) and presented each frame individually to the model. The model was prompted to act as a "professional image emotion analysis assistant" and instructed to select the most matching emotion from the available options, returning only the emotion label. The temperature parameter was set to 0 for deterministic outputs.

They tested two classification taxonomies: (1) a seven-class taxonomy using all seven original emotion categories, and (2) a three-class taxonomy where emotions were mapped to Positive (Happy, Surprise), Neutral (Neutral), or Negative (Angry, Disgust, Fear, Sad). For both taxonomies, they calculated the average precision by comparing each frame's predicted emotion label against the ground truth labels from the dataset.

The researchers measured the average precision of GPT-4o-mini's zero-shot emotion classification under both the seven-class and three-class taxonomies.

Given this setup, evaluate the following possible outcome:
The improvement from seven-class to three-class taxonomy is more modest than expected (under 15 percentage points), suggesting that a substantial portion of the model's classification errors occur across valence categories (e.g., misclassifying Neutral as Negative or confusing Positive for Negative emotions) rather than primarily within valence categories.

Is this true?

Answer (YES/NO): YES